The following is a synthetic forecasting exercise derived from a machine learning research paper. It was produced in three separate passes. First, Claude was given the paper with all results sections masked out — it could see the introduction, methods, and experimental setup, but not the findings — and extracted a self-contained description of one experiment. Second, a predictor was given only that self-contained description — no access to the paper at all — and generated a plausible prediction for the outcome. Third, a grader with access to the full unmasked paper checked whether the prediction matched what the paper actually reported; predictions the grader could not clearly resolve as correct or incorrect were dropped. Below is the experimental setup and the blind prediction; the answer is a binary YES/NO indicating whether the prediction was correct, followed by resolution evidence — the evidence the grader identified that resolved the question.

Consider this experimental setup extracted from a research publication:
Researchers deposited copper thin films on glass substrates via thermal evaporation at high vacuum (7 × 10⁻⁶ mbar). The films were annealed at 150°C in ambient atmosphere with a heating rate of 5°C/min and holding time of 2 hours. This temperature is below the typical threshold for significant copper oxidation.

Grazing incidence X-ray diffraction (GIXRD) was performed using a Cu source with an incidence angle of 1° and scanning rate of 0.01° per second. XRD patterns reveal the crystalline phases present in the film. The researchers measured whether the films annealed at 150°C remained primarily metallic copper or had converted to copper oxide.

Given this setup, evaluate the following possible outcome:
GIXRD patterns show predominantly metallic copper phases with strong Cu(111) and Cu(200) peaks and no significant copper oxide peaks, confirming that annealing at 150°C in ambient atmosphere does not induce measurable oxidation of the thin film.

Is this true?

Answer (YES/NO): NO